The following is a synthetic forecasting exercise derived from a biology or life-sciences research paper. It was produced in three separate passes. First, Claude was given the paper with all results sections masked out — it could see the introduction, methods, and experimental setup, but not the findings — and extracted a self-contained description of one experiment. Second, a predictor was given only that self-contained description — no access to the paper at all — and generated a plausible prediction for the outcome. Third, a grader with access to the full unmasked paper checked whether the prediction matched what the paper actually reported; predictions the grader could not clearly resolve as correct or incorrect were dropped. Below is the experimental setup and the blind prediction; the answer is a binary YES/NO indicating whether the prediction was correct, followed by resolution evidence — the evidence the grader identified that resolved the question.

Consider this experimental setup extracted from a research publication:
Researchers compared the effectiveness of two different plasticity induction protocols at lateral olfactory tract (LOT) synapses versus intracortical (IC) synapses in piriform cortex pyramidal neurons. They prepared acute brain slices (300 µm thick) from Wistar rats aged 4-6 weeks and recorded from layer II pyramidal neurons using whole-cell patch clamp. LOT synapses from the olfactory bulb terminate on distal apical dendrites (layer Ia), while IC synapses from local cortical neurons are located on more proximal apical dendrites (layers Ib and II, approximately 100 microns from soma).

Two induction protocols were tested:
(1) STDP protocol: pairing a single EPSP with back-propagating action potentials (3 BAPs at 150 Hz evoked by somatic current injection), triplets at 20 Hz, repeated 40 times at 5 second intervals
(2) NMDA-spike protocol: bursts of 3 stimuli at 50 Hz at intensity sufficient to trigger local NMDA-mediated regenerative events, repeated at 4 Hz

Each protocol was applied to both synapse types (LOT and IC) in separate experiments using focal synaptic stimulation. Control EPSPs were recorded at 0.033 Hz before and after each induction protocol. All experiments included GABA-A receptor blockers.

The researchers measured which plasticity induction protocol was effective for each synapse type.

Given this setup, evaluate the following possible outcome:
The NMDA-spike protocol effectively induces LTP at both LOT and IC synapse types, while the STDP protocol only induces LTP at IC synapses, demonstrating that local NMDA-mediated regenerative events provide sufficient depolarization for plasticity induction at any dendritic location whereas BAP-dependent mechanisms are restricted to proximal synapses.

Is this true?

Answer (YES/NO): NO